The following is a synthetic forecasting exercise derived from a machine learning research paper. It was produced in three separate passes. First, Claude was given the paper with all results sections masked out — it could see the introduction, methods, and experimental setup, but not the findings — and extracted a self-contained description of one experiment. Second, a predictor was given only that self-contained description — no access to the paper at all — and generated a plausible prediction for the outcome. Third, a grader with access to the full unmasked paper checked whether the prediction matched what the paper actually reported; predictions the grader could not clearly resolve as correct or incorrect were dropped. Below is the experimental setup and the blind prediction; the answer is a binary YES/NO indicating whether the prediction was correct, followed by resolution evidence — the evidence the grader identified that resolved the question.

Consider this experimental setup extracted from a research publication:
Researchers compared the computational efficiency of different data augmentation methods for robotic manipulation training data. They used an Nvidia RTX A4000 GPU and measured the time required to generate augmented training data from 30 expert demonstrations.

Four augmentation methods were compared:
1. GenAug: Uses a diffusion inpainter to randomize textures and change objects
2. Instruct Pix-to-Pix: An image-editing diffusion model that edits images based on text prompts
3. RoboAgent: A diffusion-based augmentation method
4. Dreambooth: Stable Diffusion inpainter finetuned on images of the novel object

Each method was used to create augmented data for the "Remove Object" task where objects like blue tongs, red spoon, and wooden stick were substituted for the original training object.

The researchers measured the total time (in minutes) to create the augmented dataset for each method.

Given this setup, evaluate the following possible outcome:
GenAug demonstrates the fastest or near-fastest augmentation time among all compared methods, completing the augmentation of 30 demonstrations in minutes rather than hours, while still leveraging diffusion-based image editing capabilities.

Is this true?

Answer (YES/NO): NO